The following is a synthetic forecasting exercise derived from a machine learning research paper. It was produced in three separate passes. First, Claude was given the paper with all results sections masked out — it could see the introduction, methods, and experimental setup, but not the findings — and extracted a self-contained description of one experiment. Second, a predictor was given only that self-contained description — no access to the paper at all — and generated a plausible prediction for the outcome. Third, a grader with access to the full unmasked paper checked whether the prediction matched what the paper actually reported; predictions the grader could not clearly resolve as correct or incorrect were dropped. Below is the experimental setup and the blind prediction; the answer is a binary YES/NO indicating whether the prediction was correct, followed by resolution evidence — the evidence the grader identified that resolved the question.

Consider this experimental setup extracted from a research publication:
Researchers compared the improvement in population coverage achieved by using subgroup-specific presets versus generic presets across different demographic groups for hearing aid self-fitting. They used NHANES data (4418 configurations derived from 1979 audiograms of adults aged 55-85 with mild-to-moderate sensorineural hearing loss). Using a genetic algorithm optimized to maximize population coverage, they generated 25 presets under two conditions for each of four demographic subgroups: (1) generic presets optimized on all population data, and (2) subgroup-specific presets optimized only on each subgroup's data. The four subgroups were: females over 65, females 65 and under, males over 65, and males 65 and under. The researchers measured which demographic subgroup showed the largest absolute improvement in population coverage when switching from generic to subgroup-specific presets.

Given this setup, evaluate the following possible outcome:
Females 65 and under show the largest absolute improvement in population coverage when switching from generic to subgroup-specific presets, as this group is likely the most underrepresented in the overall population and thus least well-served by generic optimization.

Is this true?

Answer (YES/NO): NO